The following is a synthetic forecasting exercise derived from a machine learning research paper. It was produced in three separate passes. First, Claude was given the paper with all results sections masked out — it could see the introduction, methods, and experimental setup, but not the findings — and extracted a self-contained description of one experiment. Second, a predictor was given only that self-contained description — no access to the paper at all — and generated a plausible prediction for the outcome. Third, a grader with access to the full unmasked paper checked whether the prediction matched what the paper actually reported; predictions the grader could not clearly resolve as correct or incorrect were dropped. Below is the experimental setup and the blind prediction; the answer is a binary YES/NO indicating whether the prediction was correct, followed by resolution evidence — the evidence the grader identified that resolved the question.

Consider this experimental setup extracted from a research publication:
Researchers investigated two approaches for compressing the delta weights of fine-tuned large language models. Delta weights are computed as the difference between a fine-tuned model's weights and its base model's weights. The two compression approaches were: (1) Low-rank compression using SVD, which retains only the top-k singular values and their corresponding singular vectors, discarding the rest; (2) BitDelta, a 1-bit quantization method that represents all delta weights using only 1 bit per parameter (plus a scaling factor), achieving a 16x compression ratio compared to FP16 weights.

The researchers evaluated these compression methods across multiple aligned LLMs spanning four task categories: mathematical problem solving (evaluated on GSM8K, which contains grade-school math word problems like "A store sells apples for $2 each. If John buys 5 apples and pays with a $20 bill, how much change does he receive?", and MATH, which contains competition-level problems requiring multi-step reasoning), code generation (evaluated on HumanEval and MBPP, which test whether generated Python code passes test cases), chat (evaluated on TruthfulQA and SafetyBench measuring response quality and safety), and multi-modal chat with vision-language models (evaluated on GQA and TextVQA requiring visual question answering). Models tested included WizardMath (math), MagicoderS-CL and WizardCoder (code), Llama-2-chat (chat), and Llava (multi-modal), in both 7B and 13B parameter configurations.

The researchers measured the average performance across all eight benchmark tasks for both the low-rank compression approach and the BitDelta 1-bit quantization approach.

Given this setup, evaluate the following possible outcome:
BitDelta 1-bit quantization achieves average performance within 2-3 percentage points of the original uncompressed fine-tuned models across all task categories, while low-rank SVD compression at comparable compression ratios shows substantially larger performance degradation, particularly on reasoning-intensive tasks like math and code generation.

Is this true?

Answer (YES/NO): NO